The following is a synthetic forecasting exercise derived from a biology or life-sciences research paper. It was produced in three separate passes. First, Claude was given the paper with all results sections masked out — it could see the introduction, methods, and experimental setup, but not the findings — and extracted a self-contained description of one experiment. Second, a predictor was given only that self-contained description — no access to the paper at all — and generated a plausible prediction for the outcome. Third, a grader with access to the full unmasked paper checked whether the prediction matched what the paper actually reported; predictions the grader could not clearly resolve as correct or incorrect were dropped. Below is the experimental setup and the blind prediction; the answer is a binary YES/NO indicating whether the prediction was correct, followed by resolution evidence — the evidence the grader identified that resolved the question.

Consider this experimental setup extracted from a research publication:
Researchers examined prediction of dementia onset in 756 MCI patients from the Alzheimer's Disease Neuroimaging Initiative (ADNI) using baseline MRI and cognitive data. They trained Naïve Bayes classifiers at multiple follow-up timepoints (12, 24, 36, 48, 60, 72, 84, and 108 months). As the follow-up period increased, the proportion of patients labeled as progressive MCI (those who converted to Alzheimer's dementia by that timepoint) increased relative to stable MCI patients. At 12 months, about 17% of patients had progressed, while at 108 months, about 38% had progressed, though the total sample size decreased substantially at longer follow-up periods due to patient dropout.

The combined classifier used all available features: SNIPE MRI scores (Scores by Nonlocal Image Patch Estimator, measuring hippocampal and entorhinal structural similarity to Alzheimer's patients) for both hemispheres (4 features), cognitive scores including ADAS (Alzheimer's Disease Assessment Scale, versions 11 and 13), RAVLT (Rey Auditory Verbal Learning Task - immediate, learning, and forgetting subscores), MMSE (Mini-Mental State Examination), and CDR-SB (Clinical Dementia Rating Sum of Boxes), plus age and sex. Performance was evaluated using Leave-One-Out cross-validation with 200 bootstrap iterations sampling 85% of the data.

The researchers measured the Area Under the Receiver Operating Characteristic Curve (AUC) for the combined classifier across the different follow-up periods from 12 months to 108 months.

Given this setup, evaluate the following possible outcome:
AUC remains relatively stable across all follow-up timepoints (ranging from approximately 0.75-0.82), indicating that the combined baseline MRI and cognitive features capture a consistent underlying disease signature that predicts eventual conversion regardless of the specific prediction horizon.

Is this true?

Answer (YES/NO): NO